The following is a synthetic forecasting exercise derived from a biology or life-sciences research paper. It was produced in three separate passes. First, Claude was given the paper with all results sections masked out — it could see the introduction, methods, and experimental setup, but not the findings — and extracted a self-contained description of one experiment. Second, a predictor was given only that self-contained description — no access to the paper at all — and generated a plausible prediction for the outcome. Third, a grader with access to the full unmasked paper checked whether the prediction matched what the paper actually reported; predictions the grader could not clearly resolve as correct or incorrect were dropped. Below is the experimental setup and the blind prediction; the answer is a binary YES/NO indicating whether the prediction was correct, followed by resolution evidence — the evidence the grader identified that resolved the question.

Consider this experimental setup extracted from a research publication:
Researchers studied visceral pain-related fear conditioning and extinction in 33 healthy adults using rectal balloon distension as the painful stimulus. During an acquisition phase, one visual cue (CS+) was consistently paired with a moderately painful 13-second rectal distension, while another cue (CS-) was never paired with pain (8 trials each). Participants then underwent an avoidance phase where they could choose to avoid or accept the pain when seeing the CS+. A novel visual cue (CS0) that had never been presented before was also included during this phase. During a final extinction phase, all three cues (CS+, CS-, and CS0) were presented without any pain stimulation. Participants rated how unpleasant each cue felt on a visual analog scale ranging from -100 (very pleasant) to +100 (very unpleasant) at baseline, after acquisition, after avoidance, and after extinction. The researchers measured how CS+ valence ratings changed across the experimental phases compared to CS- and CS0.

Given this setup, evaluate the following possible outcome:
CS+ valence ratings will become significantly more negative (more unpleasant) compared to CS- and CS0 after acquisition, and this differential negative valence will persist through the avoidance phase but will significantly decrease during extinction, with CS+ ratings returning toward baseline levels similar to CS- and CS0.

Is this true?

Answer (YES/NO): NO